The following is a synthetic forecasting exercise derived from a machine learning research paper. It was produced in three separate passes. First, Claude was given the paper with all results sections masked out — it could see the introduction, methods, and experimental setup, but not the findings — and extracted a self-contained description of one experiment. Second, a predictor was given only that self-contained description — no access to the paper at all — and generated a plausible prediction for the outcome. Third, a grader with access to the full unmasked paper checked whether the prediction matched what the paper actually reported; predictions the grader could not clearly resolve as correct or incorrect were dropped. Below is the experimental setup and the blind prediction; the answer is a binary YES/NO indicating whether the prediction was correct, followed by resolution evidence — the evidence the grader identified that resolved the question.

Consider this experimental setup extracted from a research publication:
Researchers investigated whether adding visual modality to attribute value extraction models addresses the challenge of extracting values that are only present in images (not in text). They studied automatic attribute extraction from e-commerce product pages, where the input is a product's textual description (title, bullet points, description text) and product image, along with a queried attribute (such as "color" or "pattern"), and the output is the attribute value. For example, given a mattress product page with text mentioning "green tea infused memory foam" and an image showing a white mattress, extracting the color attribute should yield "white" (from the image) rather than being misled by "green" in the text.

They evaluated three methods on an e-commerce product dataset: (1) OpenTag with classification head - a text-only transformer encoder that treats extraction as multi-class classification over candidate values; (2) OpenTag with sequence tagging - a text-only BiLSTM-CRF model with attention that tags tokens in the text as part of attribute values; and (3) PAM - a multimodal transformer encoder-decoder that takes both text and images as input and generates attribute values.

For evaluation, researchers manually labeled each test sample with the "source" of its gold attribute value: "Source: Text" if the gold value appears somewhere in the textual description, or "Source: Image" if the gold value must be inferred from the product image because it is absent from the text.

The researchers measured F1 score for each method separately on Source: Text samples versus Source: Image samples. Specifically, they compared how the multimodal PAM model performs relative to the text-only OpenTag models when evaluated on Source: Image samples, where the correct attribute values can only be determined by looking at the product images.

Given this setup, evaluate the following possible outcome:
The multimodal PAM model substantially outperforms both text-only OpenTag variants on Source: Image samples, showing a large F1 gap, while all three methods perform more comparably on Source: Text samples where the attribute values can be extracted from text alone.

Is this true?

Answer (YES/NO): YES